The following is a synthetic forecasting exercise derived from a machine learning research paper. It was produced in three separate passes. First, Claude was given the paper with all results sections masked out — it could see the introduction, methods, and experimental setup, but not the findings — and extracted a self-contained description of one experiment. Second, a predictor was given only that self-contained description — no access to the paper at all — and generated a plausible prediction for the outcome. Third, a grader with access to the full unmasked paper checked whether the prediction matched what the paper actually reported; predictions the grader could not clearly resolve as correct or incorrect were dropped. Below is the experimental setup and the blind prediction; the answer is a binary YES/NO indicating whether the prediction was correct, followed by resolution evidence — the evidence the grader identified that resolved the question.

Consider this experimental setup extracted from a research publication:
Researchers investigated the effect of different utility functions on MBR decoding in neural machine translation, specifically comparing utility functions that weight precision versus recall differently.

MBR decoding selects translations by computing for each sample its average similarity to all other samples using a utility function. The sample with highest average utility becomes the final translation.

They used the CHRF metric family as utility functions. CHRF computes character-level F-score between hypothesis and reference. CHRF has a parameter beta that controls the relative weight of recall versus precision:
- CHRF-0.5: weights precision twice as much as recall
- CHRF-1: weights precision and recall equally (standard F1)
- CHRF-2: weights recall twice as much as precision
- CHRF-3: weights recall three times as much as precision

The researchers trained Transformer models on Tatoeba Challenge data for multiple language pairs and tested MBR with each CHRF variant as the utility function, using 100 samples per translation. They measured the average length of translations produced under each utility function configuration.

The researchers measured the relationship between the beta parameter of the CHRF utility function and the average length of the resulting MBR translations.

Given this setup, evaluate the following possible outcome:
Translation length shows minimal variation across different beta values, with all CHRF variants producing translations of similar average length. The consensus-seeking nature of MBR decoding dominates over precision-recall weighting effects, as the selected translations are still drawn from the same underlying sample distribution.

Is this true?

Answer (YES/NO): NO